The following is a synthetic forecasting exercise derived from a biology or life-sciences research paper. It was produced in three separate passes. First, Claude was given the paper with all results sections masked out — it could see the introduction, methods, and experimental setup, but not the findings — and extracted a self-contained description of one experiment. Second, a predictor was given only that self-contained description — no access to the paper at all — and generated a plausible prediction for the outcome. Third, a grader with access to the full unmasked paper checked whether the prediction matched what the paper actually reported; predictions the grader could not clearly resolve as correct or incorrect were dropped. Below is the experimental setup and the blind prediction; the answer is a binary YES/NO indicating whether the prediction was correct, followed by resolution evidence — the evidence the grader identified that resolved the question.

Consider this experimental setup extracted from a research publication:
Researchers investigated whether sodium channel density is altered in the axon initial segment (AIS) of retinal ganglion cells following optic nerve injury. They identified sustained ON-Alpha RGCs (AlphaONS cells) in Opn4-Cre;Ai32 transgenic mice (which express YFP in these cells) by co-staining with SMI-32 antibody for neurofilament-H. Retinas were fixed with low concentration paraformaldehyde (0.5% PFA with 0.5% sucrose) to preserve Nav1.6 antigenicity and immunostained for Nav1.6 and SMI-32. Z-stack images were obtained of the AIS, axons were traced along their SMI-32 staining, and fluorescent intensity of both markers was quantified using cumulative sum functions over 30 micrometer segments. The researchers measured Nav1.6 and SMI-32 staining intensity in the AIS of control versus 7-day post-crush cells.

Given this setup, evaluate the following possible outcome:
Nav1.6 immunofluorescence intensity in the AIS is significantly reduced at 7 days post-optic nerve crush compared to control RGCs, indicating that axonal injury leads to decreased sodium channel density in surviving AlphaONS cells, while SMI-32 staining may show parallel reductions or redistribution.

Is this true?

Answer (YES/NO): NO